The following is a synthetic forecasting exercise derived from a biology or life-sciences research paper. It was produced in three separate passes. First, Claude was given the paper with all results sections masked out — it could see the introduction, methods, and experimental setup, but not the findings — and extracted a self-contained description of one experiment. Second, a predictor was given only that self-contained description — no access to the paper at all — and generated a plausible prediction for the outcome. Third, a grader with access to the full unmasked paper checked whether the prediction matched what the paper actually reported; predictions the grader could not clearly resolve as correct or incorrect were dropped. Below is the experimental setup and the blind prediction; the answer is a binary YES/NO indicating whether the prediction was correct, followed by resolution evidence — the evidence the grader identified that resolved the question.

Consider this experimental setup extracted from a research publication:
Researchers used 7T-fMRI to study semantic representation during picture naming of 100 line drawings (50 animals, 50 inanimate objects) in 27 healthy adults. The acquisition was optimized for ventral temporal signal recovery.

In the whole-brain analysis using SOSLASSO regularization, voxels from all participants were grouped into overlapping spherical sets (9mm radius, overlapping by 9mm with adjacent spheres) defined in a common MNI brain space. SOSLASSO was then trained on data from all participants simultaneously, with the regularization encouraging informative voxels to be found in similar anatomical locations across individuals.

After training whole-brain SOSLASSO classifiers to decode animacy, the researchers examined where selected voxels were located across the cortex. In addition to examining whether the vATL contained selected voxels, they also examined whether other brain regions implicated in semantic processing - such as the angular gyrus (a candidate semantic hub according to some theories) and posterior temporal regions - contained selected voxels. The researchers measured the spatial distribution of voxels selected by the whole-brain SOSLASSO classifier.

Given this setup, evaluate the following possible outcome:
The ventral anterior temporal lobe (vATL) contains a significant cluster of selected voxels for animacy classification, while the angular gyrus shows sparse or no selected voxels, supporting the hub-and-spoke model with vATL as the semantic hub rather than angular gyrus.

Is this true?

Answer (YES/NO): NO